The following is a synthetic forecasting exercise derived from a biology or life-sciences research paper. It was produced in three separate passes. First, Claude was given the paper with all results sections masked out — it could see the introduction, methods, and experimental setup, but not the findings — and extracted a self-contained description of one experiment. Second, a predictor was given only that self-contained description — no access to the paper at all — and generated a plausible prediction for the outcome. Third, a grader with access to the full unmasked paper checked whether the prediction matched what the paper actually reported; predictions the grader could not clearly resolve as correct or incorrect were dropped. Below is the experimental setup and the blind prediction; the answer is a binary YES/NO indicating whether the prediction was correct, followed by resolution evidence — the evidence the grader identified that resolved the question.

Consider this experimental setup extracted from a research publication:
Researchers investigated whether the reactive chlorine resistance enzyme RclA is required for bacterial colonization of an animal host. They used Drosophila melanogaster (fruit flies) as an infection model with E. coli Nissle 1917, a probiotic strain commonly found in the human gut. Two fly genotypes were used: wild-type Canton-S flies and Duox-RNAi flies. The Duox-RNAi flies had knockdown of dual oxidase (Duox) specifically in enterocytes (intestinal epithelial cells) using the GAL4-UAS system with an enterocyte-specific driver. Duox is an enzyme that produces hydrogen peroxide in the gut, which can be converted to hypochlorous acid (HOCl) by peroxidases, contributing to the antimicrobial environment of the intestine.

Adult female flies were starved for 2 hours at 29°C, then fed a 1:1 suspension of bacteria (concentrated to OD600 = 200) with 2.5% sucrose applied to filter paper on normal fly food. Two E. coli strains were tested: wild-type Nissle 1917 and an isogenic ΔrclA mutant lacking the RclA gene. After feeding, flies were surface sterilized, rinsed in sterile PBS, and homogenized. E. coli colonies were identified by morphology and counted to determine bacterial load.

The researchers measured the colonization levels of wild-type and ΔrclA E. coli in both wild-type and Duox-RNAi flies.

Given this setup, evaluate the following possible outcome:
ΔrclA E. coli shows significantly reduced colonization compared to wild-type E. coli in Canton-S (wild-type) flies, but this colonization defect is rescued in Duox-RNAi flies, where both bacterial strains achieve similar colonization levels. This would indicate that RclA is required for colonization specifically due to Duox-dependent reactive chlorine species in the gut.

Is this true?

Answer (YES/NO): NO